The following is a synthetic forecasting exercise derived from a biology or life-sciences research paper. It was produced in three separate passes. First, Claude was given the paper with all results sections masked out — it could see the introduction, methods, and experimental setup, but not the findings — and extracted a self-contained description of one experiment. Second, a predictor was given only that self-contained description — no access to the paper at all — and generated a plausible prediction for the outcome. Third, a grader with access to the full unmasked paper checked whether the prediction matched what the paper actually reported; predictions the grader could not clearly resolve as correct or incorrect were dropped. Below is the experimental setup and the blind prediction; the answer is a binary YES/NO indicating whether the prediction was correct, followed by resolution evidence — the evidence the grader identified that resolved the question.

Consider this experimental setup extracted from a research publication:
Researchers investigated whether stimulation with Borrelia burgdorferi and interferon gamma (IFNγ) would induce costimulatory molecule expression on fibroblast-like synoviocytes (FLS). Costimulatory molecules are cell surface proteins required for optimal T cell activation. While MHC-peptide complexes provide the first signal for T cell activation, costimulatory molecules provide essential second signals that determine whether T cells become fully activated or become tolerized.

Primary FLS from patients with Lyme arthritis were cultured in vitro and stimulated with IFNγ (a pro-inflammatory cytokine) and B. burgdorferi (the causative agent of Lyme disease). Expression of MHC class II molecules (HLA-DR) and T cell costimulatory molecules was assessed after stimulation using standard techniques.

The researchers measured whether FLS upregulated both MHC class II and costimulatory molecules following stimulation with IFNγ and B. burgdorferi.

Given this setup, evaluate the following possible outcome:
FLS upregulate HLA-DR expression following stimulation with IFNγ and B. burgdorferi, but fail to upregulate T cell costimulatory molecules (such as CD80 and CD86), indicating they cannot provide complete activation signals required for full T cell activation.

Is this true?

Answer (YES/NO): NO